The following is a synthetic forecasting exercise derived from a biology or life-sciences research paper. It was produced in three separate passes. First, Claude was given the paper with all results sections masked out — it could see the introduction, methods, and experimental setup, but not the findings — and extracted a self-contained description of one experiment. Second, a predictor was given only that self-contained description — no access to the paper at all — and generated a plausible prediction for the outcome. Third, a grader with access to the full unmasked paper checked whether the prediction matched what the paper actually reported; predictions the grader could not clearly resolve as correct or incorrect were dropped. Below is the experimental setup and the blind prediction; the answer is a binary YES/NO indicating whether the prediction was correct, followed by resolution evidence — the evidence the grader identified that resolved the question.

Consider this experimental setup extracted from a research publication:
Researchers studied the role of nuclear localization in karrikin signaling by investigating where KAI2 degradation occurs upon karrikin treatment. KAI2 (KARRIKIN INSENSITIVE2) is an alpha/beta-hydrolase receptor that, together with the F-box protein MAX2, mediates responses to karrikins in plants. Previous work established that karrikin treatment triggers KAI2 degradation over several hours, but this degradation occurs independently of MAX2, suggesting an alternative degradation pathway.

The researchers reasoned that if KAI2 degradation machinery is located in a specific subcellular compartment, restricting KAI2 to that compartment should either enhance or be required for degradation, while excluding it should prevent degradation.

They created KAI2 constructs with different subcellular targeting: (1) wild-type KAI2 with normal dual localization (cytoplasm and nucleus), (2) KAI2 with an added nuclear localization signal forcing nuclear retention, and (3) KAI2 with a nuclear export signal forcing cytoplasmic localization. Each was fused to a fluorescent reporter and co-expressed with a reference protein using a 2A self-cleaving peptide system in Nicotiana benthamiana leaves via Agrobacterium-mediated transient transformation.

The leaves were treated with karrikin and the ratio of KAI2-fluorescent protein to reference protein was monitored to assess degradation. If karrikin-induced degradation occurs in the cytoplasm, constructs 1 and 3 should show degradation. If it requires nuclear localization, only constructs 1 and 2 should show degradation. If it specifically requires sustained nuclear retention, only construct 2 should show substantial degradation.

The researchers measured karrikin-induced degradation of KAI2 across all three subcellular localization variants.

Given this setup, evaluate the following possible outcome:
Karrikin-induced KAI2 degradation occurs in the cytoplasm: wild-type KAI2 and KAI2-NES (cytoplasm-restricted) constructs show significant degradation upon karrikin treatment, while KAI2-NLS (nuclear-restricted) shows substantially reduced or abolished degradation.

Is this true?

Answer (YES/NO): NO